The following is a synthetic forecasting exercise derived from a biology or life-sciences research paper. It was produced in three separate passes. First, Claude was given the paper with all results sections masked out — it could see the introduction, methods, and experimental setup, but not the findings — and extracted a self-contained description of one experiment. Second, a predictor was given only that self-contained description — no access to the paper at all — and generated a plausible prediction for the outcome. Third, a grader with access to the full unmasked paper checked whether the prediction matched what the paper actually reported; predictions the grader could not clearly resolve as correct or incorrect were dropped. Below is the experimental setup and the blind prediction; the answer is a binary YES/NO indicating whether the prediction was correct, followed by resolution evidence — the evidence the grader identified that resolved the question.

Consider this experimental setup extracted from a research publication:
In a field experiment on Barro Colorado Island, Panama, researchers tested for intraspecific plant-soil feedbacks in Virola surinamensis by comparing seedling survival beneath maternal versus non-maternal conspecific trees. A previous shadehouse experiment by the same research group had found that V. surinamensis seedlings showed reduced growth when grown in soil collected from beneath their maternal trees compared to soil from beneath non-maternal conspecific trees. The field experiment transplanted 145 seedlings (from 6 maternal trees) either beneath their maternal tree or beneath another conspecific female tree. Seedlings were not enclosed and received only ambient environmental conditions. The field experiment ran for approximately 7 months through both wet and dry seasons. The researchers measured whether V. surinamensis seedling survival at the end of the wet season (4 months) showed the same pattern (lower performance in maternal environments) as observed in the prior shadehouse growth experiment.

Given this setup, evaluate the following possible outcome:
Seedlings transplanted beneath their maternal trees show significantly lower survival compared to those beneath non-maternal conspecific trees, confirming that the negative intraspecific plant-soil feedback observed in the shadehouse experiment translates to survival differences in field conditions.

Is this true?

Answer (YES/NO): NO